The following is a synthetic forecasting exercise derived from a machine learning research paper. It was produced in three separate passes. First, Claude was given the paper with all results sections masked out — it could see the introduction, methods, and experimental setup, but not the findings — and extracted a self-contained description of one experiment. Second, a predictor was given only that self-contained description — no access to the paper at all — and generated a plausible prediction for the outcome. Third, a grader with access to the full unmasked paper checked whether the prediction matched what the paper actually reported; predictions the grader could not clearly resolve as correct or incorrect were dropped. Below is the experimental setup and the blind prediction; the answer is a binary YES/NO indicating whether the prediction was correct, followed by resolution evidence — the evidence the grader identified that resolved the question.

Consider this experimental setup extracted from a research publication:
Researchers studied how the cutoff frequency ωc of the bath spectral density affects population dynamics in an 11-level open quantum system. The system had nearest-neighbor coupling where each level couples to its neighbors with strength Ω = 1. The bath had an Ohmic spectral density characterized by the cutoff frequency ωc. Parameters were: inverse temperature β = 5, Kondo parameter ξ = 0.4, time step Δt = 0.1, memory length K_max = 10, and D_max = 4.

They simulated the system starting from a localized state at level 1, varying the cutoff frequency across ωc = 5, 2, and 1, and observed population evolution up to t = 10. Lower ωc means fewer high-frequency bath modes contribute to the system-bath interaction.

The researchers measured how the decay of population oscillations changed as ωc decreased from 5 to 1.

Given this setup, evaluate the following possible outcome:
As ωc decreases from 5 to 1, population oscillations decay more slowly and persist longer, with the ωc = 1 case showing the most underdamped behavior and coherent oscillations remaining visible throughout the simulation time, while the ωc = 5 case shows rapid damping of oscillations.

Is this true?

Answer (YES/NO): YES